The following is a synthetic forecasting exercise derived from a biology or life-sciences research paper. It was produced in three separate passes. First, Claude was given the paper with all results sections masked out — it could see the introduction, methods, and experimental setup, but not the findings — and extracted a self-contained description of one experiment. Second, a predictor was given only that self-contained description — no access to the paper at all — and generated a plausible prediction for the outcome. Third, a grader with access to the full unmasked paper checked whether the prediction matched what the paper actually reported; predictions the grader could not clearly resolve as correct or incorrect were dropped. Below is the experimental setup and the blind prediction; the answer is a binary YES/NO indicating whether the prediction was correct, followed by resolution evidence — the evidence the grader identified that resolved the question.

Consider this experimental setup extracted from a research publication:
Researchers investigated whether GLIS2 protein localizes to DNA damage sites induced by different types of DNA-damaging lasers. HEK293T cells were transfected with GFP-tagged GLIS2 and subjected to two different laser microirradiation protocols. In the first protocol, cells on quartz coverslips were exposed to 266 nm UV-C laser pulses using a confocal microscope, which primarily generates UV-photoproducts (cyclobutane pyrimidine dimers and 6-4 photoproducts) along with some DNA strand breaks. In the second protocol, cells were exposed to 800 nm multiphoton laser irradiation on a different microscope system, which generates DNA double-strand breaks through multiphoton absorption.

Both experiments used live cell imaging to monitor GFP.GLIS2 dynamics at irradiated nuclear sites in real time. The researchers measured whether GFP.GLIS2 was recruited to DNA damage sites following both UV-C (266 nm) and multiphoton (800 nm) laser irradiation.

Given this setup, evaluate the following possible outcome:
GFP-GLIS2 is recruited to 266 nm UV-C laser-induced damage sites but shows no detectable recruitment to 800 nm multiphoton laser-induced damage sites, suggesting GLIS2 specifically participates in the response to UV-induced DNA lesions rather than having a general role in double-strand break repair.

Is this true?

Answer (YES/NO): NO